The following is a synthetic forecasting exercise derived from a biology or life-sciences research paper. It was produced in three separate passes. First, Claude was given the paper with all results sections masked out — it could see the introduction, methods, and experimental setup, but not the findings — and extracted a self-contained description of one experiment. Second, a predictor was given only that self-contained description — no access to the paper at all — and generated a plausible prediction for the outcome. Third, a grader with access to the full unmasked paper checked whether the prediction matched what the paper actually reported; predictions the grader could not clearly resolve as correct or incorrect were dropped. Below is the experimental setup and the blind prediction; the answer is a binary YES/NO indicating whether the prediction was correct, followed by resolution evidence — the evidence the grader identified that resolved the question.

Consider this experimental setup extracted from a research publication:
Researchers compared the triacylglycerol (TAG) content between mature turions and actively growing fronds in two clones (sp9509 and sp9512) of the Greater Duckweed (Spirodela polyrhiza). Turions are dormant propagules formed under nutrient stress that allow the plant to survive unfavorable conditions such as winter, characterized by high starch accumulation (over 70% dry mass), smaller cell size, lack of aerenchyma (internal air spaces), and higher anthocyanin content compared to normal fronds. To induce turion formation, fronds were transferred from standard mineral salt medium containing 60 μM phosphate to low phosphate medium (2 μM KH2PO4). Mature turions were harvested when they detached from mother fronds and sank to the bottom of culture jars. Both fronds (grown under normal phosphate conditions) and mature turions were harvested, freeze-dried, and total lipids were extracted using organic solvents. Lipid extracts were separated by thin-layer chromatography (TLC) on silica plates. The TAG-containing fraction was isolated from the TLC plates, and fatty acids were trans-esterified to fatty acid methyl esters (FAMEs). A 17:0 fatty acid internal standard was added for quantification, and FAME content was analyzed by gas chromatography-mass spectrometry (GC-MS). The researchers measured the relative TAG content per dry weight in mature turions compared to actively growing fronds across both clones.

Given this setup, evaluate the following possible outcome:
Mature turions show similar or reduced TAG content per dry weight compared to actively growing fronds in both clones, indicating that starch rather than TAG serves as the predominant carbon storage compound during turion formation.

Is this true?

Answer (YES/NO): NO